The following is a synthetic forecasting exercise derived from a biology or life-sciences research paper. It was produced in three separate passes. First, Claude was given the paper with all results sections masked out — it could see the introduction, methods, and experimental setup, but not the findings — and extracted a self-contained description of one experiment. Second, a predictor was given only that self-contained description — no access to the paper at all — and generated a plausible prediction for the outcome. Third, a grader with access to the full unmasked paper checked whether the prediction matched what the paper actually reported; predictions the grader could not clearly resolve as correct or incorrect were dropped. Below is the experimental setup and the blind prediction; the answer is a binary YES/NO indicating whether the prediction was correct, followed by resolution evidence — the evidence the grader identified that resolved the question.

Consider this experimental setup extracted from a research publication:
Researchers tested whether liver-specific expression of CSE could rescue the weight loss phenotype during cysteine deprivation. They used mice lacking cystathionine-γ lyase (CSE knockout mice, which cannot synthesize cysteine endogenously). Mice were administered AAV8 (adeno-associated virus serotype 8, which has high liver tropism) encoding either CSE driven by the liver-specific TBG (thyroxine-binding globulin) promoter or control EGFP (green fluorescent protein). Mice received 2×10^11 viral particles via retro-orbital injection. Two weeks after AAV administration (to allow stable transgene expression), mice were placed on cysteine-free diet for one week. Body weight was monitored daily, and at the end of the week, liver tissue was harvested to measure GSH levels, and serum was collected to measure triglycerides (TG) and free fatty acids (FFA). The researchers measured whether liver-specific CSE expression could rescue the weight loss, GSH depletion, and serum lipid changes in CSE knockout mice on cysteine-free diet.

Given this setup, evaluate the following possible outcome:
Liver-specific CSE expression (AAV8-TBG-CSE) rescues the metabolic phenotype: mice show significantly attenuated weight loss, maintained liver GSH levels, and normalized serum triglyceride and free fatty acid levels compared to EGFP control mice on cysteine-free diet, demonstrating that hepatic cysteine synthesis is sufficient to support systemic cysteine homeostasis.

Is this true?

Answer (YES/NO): YES